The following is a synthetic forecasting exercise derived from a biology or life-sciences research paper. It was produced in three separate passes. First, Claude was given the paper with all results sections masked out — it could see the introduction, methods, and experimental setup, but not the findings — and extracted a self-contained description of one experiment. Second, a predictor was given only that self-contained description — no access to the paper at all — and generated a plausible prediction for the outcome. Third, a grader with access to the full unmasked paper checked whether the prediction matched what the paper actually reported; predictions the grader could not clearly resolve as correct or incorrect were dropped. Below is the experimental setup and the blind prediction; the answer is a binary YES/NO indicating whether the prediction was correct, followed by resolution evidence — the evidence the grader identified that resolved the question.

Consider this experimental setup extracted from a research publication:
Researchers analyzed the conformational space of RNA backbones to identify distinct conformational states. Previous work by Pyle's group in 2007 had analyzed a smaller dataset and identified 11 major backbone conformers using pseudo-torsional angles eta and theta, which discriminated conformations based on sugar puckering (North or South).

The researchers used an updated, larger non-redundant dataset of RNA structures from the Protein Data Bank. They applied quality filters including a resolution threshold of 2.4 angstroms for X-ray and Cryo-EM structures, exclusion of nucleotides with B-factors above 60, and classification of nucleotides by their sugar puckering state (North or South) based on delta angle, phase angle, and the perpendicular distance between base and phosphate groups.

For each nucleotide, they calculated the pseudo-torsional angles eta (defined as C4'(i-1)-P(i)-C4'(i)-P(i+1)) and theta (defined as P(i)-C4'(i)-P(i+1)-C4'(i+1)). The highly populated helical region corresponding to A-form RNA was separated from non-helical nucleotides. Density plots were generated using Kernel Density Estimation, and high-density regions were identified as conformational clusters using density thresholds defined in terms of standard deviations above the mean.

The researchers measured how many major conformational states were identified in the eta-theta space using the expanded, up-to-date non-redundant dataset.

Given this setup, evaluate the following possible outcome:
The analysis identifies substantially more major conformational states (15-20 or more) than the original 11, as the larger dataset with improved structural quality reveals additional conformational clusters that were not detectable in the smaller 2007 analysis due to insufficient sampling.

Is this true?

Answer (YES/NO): NO